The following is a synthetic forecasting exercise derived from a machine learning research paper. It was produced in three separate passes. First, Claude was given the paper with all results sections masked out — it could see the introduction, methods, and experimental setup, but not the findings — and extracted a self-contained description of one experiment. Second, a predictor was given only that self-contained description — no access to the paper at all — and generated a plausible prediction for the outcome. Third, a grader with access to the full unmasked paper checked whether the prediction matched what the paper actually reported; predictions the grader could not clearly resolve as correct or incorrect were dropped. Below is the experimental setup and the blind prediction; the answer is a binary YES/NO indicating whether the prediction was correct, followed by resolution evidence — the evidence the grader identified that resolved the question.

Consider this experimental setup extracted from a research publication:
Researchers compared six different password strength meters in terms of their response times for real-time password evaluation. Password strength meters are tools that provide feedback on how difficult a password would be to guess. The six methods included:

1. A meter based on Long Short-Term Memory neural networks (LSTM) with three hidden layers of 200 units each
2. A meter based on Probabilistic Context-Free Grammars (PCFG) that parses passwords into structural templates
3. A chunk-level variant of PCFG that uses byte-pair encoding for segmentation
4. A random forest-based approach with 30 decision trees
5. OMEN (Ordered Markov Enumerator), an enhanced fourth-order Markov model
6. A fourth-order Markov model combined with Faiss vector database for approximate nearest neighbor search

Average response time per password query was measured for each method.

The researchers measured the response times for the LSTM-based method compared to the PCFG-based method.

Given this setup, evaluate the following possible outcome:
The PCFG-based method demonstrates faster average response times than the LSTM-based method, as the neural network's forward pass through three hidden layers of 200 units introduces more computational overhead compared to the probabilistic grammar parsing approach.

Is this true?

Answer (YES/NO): YES